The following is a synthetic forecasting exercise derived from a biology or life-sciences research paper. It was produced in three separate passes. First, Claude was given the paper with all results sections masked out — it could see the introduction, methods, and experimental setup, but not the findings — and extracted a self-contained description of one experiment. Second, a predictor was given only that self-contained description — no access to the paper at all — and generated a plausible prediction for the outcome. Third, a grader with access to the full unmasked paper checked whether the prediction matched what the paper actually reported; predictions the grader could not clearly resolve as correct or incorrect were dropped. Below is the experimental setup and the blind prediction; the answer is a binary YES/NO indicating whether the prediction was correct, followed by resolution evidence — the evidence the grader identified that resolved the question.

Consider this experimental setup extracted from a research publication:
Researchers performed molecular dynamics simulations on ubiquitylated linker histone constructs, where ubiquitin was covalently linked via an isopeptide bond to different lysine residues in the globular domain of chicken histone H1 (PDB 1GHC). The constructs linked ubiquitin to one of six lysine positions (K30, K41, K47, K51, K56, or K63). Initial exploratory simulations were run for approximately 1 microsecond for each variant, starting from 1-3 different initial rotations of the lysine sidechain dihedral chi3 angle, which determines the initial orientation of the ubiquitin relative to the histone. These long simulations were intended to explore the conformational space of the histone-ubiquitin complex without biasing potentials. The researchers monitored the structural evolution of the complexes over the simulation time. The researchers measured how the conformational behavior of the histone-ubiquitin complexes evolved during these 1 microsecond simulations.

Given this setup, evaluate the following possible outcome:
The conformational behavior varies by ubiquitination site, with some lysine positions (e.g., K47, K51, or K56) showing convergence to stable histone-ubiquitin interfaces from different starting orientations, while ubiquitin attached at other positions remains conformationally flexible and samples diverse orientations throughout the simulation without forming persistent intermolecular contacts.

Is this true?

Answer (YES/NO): NO